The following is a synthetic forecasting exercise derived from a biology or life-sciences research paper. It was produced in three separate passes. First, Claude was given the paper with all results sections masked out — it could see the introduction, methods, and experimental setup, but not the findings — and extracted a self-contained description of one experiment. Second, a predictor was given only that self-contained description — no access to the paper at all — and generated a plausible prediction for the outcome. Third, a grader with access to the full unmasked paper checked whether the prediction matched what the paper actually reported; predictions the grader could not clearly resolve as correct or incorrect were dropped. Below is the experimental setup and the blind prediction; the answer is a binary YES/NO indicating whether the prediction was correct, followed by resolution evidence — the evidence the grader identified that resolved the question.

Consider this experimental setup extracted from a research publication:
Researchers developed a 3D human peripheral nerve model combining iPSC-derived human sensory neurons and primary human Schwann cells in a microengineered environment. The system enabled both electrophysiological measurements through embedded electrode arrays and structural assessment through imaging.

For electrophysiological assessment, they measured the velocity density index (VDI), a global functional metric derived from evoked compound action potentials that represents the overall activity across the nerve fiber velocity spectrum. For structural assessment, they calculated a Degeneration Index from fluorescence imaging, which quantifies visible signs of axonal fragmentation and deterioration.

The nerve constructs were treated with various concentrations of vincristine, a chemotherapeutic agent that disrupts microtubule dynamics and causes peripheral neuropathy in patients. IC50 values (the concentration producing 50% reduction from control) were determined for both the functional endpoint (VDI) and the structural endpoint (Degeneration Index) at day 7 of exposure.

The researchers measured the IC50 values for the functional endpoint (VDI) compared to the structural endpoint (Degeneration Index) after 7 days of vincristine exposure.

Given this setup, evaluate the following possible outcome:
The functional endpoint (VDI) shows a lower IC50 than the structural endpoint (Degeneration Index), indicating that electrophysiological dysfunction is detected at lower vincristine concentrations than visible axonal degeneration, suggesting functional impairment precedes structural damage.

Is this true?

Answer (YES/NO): YES